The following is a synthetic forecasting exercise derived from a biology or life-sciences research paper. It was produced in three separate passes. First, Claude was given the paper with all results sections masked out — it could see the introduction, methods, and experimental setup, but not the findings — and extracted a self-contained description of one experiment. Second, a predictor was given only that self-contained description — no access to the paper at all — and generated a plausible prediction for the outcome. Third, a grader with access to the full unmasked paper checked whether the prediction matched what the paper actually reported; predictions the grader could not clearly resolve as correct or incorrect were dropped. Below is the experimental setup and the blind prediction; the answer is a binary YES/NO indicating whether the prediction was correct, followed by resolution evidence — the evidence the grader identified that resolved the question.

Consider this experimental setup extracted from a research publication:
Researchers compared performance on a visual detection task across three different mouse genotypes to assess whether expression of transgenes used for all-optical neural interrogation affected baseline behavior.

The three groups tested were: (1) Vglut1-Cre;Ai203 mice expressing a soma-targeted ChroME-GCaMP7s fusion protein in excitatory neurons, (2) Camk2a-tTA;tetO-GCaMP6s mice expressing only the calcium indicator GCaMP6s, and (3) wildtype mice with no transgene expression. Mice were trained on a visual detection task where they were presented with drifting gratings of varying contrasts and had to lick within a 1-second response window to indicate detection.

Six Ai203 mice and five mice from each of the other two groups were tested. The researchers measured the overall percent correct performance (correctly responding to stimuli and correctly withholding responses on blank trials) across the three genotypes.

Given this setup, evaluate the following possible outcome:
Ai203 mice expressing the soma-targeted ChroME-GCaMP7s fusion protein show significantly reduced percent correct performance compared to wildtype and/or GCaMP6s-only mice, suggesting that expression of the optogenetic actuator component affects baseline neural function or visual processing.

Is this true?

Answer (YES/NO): NO